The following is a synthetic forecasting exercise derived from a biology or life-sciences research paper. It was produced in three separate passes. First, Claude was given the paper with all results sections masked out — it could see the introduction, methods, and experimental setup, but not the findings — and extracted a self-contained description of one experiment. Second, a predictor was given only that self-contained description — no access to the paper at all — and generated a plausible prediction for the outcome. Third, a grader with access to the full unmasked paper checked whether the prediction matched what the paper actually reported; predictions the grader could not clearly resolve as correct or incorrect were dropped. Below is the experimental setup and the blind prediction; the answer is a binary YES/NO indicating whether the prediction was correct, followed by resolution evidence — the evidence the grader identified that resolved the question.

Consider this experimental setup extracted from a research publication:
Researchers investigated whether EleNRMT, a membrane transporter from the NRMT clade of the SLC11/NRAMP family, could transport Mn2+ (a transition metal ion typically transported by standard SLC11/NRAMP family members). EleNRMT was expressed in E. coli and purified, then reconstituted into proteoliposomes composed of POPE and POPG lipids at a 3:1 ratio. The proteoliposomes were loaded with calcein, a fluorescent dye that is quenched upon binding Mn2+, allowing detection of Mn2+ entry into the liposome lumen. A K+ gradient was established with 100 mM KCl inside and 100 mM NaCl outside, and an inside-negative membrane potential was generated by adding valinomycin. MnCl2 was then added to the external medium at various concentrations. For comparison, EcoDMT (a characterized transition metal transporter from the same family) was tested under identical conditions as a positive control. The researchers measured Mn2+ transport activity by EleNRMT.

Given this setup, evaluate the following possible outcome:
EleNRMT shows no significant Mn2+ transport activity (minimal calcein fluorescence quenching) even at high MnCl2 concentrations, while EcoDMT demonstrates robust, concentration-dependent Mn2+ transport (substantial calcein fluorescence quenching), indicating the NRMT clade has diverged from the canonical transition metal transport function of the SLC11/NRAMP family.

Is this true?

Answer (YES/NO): NO